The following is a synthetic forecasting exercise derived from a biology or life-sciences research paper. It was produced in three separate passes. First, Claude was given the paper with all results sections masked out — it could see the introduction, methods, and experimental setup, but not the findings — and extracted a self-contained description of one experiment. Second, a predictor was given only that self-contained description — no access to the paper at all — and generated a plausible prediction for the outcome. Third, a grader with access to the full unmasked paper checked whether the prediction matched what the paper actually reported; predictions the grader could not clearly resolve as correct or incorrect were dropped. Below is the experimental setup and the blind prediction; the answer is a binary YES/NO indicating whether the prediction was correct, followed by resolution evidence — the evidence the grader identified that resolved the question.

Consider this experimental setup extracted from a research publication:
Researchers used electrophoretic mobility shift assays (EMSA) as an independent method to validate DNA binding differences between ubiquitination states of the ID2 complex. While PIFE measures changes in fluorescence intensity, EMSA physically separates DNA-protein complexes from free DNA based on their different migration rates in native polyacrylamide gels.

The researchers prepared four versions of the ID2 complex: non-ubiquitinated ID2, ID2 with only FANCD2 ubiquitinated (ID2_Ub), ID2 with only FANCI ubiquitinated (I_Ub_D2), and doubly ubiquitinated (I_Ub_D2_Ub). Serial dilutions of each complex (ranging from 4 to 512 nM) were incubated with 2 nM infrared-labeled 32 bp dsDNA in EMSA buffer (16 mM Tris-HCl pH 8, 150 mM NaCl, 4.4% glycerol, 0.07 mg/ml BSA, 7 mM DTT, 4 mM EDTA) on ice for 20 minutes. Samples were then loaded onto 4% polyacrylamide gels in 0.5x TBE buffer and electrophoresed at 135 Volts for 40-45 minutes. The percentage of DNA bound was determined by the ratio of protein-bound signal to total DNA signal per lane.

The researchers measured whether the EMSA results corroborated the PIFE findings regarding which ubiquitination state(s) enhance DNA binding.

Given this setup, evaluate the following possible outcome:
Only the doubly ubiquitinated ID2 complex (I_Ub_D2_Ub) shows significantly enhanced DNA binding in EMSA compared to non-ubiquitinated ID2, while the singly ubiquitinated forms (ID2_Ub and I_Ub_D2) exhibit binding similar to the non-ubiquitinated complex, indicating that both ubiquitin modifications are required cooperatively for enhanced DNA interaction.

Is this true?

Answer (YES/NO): NO